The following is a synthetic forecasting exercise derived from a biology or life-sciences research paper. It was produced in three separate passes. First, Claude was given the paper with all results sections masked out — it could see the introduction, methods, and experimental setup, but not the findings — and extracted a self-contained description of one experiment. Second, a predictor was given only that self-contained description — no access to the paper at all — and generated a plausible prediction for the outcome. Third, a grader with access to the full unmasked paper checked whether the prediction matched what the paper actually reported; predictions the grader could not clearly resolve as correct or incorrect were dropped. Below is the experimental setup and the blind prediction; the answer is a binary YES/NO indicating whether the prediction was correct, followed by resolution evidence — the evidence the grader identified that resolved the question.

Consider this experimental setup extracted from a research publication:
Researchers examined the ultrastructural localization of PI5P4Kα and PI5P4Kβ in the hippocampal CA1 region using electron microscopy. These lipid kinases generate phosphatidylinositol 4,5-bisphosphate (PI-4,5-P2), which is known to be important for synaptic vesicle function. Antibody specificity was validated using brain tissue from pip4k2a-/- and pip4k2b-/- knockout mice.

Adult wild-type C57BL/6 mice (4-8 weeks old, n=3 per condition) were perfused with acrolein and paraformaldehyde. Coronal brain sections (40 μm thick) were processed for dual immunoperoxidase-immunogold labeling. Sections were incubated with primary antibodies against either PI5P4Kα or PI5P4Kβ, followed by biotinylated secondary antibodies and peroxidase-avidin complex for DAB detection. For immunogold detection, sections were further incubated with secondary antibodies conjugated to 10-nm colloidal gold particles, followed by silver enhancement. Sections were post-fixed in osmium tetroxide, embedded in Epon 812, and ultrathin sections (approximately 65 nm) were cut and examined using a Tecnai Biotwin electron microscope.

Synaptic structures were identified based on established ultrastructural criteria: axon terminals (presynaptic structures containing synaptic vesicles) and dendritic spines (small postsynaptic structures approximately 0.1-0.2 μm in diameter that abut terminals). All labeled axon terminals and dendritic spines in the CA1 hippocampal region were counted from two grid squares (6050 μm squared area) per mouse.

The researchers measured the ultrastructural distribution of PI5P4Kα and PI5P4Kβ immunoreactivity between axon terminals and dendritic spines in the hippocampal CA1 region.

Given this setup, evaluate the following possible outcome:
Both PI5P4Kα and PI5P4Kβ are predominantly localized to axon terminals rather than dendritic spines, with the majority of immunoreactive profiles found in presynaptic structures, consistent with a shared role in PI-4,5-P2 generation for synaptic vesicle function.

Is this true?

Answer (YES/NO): NO